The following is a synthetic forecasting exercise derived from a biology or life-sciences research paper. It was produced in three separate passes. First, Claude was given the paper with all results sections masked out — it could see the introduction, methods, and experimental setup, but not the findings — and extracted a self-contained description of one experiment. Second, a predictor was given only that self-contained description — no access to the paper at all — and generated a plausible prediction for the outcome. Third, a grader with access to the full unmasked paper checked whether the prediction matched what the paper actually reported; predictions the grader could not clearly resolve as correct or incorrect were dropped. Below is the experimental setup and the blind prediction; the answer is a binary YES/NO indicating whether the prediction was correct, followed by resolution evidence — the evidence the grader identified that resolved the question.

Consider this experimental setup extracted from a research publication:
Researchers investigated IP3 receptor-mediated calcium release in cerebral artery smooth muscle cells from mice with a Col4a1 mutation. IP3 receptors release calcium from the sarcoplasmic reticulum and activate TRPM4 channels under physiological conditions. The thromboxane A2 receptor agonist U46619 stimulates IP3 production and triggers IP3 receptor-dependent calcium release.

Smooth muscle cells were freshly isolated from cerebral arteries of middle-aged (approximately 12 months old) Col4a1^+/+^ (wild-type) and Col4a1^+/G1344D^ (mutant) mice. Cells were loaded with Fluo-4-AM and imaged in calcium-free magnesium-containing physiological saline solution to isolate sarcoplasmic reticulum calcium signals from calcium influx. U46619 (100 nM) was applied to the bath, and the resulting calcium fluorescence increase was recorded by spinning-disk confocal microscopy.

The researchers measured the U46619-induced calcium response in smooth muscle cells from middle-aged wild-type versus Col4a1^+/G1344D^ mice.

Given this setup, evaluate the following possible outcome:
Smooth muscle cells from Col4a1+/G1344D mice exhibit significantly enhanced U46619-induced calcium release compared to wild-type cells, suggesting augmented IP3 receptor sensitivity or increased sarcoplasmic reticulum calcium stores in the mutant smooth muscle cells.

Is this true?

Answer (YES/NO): NO